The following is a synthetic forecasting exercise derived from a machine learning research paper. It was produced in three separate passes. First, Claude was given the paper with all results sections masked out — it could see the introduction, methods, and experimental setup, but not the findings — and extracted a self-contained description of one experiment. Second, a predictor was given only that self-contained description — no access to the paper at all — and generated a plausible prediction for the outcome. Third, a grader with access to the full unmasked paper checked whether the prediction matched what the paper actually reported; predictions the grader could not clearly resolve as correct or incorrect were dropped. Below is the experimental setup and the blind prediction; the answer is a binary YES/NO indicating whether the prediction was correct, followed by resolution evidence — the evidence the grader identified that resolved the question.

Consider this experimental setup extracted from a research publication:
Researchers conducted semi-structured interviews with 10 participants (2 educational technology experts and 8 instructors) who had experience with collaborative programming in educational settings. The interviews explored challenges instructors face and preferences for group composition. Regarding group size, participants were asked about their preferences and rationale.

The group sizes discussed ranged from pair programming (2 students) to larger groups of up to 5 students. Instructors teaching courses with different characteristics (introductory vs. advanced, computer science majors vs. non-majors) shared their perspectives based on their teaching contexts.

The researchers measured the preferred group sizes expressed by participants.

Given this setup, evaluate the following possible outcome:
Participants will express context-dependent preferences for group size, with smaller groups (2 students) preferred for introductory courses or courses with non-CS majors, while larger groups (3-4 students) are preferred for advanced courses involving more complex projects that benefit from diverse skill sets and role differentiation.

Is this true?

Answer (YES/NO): NO